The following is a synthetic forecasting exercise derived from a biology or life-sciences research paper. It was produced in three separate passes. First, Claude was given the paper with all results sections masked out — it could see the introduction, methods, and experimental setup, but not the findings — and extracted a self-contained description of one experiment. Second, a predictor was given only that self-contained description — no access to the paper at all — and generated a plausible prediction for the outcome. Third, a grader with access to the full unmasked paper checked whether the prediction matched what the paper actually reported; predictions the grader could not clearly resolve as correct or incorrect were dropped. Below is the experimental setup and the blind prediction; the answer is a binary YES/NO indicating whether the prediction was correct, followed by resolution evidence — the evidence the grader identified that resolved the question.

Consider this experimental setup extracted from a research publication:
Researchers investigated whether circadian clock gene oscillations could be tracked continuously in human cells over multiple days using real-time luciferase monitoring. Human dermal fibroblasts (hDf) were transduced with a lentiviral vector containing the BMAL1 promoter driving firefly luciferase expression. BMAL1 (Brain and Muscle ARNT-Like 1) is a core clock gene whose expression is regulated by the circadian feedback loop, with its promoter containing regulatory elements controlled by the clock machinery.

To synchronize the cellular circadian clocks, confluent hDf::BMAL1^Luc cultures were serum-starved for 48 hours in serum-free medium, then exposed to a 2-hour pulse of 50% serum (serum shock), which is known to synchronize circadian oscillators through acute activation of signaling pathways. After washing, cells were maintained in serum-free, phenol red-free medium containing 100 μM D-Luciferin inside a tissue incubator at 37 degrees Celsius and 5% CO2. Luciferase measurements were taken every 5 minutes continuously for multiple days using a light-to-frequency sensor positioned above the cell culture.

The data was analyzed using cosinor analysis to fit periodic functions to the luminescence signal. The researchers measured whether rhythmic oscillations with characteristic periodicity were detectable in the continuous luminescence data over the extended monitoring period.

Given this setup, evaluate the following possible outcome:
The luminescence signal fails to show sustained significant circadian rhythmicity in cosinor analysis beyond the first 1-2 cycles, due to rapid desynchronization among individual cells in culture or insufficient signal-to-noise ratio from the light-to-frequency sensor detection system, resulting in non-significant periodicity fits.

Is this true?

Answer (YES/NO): NO